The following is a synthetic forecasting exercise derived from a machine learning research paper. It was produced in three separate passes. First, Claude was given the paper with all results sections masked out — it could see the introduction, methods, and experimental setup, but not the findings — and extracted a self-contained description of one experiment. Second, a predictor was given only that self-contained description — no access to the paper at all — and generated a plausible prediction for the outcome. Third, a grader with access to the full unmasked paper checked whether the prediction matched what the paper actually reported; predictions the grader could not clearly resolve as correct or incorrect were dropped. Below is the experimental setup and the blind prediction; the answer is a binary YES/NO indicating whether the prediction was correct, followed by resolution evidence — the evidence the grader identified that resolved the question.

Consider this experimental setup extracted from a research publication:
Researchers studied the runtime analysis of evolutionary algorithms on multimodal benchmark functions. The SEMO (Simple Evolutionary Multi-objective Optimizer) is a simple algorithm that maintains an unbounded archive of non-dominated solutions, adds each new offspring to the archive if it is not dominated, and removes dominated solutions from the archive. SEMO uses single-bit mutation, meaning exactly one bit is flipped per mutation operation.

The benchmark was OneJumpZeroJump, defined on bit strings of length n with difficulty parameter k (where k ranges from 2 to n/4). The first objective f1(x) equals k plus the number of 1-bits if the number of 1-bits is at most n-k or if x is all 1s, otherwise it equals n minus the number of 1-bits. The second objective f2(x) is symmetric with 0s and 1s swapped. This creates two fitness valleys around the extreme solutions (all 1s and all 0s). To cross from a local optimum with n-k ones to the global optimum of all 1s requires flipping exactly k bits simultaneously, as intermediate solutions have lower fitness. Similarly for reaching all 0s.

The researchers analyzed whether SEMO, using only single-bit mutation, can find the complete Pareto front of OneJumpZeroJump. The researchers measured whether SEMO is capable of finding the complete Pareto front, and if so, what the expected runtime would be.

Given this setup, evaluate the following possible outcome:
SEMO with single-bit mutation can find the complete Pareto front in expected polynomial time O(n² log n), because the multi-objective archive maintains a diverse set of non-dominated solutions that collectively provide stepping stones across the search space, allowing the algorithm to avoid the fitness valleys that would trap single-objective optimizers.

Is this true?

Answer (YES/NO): NO